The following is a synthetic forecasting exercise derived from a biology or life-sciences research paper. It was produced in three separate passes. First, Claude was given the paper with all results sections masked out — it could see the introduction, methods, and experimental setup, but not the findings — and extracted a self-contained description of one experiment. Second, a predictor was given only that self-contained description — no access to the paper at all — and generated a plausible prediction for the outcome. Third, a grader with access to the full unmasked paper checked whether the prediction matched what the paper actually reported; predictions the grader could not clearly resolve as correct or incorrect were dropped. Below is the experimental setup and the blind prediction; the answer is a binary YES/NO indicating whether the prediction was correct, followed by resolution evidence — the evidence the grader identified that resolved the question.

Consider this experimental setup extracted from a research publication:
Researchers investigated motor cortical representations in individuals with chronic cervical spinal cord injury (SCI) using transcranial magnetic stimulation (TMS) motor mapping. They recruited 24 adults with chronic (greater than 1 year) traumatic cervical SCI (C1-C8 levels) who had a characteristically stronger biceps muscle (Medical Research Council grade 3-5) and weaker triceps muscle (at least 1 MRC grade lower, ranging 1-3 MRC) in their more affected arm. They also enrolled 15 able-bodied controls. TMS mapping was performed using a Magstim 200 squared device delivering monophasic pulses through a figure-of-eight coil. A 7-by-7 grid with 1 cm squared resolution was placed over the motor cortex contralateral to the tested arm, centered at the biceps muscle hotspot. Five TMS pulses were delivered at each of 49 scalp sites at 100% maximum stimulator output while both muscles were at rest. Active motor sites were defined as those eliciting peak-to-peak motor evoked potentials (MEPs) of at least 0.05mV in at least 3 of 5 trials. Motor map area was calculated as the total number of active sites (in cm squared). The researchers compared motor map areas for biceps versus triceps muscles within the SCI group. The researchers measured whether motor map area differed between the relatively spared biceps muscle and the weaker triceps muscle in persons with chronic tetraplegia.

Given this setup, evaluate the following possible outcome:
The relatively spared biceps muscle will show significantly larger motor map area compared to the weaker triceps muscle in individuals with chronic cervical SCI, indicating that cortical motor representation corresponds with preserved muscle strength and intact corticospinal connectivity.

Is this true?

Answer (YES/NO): NO